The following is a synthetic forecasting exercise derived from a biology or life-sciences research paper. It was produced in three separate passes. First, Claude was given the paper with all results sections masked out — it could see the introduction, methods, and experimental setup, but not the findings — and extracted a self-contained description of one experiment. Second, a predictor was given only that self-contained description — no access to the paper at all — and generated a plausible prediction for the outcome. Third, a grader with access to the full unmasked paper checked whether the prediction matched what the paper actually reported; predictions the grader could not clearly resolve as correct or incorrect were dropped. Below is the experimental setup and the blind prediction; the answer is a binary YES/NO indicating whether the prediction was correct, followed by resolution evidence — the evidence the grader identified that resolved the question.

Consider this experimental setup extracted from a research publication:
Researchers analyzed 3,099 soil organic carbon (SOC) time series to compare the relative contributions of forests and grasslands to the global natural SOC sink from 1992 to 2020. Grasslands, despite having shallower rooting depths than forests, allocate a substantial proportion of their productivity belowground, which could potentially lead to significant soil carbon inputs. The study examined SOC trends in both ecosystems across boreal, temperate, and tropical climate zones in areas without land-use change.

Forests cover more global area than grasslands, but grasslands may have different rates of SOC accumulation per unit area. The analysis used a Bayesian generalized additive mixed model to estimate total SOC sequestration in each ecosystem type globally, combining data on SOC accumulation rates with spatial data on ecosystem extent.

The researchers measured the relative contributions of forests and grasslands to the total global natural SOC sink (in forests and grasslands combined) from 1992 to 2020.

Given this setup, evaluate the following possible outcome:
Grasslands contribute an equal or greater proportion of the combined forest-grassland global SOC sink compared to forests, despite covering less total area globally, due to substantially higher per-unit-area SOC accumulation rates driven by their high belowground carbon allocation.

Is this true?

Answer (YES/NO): NO